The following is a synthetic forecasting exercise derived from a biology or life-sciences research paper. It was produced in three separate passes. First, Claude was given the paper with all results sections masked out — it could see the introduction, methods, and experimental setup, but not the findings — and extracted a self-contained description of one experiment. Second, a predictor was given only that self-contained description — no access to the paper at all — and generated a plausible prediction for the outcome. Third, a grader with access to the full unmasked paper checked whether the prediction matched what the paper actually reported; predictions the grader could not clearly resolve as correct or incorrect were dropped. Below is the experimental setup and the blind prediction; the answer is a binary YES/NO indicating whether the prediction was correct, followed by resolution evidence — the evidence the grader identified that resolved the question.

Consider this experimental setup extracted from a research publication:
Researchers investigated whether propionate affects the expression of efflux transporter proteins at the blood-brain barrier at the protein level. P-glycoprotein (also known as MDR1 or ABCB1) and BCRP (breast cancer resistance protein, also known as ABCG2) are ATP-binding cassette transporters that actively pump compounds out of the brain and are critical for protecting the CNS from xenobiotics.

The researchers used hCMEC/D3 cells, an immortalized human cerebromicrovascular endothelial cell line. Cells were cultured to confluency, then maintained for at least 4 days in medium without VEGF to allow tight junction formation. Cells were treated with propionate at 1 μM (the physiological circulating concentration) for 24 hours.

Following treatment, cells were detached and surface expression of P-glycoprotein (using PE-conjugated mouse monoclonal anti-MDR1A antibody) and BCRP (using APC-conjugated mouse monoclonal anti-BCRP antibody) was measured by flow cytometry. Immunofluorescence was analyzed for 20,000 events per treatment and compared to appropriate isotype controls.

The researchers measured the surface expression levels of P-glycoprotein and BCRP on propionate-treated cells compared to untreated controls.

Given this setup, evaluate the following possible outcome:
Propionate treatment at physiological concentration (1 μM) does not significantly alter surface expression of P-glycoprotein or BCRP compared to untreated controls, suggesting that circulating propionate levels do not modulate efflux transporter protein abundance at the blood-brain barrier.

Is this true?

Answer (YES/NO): YES